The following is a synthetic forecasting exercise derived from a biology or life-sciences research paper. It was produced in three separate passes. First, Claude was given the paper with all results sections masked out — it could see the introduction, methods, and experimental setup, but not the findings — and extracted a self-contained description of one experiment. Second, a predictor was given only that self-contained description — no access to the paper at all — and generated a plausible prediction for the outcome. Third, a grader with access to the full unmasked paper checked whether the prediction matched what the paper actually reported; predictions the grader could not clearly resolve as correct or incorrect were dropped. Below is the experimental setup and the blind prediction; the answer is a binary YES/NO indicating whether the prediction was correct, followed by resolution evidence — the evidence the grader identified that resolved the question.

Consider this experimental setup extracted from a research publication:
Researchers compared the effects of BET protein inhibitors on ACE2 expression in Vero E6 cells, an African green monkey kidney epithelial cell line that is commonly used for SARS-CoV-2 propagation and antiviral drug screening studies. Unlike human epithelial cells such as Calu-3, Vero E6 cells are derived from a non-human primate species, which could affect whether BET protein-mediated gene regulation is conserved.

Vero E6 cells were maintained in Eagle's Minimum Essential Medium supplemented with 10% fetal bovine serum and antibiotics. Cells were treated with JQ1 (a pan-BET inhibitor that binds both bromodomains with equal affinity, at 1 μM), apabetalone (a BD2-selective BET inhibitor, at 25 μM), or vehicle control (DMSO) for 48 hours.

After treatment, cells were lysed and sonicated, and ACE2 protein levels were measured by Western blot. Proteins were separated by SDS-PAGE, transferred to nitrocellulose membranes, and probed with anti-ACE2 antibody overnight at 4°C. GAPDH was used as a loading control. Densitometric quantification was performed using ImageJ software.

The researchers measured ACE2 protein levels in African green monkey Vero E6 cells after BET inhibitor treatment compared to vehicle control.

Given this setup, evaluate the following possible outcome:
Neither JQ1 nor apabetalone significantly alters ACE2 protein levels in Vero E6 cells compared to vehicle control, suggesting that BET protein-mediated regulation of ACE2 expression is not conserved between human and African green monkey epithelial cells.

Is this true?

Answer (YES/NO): NO